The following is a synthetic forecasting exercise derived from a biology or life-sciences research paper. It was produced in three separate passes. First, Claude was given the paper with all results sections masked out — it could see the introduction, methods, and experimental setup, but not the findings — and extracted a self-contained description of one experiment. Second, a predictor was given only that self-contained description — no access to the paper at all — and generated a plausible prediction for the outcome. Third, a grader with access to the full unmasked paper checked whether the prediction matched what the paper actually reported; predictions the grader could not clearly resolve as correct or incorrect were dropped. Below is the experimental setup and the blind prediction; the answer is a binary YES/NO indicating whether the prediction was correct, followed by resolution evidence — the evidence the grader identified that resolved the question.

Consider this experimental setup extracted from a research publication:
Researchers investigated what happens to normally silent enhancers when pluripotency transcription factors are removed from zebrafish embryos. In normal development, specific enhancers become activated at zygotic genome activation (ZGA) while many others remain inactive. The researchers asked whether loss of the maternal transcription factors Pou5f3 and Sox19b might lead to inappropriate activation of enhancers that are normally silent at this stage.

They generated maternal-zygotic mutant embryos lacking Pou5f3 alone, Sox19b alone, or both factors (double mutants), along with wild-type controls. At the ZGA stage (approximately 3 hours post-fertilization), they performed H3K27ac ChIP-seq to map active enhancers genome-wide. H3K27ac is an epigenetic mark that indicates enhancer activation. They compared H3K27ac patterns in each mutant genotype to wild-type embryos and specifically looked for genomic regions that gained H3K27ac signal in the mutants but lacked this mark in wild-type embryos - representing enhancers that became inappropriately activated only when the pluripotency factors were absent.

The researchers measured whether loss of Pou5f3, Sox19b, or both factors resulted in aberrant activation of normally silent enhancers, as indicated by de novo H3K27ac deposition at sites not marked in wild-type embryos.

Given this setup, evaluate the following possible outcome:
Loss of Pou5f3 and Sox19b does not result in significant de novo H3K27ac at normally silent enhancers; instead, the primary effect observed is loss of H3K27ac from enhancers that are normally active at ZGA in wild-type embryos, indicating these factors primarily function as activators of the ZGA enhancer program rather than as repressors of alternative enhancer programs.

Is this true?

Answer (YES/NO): NO